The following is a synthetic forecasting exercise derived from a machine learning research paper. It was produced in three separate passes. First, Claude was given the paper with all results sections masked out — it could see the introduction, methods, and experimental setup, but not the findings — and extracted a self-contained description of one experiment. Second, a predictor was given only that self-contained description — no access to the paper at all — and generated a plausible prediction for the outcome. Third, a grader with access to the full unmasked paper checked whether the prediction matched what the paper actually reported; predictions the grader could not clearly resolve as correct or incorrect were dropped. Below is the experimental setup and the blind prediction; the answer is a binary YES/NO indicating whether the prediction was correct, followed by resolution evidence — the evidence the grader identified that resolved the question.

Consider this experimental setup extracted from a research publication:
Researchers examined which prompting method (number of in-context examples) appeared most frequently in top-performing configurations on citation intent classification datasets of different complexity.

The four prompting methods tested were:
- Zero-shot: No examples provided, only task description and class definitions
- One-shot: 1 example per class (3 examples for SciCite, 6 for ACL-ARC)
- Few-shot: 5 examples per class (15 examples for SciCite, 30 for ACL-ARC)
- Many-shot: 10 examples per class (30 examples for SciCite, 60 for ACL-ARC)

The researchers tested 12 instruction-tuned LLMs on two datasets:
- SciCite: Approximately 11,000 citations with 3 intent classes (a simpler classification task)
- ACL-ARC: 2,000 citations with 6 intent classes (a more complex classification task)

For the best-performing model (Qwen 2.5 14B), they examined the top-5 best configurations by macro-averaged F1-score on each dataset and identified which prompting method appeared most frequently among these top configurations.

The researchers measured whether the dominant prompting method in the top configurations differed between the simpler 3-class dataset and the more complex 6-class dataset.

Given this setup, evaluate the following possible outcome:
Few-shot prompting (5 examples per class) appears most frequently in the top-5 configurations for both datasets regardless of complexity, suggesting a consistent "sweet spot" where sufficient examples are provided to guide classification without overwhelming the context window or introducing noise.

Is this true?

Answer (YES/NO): YES